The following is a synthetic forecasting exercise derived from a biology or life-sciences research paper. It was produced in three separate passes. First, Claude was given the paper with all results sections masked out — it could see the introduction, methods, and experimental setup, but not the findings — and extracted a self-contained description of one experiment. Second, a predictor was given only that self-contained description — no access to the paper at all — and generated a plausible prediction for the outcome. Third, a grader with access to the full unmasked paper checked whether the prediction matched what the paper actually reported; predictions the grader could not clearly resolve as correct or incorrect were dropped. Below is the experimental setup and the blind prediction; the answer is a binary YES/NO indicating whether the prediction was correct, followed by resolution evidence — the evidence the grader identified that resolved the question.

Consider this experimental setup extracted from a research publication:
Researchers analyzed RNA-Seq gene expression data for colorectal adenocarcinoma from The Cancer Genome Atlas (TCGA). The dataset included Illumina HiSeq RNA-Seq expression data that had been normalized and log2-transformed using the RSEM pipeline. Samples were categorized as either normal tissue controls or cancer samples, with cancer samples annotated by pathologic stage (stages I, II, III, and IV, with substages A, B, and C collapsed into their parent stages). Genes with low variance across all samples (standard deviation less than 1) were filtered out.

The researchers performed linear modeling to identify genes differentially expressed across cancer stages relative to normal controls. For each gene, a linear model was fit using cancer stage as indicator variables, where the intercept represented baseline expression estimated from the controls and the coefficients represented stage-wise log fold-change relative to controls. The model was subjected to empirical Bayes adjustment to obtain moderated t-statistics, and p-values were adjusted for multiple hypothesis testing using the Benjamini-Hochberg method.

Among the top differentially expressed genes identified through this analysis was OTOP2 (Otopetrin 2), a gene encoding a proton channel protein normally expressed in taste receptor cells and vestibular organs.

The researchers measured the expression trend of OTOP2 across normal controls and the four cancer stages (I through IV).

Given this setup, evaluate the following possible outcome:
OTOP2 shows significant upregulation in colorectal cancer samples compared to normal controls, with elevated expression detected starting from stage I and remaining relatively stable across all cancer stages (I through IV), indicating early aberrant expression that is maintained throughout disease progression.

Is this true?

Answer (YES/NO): NO